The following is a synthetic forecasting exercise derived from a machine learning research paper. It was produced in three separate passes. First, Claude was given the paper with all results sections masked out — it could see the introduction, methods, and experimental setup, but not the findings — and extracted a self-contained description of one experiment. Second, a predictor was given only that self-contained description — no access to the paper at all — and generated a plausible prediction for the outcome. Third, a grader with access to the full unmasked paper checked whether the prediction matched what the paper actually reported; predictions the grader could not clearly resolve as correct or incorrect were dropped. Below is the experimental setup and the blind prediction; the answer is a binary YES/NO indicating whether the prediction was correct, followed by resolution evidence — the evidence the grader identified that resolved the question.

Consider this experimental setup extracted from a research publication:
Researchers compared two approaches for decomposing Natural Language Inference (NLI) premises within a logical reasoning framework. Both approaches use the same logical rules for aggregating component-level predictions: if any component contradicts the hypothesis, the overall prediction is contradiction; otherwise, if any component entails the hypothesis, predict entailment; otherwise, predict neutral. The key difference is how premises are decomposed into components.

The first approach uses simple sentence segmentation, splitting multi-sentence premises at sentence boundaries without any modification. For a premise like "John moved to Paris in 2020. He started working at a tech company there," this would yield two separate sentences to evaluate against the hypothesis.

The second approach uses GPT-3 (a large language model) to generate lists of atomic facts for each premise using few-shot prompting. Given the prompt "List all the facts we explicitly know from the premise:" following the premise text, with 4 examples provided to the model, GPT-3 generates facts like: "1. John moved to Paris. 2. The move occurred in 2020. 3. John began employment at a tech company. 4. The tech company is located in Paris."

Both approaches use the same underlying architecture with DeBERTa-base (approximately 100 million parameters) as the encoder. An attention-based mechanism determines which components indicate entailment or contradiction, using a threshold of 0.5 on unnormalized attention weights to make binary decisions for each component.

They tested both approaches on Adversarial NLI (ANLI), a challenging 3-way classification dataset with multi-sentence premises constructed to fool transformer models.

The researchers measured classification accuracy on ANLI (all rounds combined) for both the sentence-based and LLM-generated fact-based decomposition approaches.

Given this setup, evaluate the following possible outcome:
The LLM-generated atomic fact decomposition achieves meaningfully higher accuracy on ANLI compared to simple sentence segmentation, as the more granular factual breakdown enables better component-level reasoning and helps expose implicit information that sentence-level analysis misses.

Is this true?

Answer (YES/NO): NO